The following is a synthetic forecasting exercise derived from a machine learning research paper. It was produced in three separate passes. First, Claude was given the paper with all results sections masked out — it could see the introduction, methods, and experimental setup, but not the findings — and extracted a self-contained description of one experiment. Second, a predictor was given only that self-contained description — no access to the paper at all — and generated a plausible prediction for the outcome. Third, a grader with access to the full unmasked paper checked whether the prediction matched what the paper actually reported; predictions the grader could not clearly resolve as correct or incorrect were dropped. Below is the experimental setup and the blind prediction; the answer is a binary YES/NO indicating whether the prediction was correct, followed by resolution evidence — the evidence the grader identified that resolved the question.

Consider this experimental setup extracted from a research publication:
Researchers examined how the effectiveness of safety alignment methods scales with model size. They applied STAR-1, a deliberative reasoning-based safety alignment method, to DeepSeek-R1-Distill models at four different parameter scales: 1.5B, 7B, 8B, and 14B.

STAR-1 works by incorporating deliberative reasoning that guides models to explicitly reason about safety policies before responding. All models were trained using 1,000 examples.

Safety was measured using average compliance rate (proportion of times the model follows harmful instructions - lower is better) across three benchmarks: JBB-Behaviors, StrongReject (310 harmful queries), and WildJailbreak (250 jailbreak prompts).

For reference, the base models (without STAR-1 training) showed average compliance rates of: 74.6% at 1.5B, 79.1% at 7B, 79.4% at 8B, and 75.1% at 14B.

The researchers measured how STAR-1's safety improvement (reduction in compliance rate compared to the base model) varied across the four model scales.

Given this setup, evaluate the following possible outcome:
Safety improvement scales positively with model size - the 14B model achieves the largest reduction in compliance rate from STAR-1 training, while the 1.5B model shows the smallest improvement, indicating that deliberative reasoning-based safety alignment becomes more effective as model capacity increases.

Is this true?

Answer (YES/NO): NO